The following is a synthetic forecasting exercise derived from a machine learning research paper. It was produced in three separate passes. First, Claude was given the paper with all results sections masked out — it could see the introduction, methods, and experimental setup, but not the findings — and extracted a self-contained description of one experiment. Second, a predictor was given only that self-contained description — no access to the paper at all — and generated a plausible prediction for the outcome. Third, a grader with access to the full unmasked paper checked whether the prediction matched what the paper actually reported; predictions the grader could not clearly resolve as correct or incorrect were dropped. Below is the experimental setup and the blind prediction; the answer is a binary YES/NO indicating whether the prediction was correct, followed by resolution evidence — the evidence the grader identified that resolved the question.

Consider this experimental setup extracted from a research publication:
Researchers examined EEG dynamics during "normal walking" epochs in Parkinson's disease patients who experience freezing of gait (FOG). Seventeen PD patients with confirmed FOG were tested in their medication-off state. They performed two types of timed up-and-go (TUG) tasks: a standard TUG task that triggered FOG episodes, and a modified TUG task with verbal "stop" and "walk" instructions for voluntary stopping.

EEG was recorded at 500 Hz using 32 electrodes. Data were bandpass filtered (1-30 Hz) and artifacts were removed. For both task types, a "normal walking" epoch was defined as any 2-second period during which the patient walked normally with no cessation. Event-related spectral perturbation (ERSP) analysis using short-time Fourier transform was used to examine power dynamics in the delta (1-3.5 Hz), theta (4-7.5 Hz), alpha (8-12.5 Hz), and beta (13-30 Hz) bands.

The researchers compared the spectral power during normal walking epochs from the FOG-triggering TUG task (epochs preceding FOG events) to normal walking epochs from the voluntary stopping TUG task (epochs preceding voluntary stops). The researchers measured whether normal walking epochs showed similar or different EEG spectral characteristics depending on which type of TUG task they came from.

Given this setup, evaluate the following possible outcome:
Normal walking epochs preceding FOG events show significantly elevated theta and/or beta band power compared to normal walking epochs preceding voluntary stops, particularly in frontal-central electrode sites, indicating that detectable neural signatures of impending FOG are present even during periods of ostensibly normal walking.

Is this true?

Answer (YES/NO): NO